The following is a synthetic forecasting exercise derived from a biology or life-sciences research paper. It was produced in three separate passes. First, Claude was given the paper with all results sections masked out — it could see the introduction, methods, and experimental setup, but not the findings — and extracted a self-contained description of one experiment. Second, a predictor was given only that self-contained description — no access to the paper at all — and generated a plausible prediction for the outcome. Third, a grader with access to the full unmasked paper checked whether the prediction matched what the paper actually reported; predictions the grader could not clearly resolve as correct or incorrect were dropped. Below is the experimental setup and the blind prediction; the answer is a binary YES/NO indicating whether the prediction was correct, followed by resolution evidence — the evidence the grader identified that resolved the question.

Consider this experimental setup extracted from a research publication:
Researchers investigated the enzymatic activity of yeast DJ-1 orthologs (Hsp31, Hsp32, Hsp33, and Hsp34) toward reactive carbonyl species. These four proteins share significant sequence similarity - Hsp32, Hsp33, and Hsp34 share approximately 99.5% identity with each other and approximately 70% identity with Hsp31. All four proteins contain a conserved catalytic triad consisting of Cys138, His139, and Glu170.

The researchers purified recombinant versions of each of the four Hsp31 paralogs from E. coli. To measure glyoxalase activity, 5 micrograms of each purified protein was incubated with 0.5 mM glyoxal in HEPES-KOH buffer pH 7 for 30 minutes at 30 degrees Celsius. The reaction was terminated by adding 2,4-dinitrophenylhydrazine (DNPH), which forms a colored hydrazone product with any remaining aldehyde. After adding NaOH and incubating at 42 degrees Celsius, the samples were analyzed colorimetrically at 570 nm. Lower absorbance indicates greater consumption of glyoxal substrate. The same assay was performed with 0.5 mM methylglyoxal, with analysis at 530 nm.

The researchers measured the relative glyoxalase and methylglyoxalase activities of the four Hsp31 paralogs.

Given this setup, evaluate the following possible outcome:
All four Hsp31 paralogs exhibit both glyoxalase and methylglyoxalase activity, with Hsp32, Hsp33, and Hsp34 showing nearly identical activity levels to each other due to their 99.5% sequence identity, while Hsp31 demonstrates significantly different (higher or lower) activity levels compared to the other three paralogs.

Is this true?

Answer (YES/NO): NO